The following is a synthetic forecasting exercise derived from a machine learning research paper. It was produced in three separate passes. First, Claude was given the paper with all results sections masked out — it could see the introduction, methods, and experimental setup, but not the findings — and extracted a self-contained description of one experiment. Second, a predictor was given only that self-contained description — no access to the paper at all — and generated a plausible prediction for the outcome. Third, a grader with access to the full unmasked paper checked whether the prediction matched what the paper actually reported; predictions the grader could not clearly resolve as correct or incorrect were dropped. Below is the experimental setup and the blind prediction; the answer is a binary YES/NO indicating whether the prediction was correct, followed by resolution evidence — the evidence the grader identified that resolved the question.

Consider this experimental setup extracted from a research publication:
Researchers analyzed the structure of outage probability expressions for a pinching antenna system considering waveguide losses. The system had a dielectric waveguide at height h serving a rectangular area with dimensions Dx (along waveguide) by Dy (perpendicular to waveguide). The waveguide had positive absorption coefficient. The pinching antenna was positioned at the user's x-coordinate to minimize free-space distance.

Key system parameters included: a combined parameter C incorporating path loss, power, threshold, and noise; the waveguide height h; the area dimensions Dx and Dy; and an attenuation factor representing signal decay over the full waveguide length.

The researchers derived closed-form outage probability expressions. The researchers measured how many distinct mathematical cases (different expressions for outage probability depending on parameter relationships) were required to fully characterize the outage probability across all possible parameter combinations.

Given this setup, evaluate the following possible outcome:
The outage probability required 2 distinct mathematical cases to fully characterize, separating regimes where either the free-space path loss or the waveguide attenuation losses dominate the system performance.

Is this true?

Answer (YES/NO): NO